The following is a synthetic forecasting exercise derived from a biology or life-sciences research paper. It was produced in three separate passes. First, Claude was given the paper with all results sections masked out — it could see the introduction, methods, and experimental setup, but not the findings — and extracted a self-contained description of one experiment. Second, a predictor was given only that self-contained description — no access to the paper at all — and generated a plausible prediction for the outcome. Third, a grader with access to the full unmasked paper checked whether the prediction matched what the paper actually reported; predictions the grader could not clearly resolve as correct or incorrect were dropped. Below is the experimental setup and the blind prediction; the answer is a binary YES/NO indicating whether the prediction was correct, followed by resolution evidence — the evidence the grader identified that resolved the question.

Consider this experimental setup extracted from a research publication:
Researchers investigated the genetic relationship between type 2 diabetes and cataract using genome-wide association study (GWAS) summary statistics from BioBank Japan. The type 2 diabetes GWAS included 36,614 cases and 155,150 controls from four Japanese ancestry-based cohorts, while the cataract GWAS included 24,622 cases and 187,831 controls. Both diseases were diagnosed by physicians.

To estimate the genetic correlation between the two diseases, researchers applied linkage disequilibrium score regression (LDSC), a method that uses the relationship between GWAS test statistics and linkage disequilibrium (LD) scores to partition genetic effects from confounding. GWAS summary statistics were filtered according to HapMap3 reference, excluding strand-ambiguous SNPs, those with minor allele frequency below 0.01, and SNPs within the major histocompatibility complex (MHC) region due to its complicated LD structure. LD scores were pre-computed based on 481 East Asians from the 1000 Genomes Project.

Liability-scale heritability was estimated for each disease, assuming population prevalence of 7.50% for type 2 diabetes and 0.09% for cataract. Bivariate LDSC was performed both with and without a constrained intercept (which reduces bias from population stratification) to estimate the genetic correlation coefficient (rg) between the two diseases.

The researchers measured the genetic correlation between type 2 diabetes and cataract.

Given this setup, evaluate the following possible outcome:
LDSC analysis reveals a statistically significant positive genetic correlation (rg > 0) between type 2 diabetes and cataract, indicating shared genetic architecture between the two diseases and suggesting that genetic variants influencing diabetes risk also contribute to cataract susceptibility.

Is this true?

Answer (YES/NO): YES